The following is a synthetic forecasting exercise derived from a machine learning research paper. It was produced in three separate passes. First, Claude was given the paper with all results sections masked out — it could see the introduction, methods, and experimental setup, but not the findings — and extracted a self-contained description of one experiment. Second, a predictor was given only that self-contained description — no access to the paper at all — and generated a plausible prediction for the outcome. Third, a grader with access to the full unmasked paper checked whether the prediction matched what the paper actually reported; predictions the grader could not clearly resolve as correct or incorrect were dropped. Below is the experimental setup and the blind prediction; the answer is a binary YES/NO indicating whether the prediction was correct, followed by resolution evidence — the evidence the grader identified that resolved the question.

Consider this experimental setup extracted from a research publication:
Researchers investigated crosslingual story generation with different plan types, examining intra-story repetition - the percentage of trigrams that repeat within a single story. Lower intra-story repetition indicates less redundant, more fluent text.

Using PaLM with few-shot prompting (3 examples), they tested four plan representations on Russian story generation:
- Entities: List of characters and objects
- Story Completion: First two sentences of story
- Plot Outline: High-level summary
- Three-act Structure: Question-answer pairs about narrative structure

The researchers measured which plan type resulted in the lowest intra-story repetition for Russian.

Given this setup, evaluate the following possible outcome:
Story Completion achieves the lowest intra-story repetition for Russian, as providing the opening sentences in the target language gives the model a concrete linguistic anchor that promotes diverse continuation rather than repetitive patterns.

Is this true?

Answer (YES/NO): YES